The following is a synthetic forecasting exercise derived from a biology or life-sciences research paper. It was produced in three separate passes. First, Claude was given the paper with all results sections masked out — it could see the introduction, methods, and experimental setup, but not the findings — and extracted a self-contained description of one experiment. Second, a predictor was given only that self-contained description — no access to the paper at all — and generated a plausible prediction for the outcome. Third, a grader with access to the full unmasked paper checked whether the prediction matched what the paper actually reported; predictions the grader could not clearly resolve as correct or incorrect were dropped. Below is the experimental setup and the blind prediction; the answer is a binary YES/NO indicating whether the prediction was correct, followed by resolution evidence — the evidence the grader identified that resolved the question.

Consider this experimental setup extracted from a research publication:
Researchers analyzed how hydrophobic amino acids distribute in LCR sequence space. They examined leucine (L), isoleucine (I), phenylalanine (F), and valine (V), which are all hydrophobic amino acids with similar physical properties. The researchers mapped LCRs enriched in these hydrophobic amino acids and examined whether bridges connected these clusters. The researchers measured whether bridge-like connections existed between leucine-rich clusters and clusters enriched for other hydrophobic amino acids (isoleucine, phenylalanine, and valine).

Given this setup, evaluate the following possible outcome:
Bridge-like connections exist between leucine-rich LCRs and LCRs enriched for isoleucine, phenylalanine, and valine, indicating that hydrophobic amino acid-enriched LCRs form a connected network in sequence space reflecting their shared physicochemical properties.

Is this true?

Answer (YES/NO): YES